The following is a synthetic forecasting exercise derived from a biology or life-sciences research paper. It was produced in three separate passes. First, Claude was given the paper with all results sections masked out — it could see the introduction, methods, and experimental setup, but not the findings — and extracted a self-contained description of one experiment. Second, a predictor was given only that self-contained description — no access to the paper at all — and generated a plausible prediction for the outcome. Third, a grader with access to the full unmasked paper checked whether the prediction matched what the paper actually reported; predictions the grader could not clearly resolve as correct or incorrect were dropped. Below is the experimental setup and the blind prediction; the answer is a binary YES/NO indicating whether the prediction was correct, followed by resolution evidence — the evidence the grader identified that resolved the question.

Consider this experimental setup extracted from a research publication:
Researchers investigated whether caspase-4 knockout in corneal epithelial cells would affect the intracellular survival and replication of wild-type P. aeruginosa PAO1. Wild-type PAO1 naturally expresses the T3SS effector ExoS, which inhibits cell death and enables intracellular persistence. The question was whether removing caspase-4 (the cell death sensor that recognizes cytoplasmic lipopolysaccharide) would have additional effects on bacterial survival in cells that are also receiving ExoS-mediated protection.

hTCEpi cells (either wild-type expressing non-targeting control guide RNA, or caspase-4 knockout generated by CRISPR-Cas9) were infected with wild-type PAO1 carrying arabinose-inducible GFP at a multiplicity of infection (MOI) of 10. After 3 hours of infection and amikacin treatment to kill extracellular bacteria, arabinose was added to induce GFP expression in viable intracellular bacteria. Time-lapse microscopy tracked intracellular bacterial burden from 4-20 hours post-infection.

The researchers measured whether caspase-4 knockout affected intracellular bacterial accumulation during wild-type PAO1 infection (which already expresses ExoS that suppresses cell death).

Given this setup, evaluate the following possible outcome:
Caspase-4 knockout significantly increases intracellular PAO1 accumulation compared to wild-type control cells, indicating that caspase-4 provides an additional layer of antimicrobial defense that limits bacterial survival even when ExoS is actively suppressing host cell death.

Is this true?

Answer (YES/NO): NO